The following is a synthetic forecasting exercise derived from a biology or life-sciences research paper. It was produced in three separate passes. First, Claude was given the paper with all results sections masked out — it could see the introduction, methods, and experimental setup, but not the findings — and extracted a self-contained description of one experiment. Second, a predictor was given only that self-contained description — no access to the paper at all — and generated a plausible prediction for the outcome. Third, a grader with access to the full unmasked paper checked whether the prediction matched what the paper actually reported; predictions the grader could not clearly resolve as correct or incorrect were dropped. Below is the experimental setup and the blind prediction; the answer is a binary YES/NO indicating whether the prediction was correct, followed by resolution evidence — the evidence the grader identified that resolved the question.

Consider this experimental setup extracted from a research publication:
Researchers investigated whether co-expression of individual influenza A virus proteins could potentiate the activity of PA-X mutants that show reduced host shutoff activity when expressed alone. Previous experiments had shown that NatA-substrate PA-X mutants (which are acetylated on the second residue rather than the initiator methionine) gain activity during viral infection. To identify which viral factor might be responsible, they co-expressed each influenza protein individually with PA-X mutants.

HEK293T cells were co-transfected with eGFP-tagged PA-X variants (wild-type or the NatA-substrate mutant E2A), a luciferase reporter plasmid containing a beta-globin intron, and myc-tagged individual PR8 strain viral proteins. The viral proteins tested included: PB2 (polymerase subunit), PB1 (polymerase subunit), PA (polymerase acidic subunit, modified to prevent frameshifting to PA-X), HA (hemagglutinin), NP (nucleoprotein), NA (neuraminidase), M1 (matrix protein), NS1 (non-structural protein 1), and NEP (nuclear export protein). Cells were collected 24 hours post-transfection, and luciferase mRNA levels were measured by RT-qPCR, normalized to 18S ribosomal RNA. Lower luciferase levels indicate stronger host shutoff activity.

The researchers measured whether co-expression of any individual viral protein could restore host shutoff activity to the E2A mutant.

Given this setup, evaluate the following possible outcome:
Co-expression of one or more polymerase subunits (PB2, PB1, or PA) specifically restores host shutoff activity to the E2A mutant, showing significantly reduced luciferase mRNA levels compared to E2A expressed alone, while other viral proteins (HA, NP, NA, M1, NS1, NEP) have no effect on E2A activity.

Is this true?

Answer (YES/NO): NO